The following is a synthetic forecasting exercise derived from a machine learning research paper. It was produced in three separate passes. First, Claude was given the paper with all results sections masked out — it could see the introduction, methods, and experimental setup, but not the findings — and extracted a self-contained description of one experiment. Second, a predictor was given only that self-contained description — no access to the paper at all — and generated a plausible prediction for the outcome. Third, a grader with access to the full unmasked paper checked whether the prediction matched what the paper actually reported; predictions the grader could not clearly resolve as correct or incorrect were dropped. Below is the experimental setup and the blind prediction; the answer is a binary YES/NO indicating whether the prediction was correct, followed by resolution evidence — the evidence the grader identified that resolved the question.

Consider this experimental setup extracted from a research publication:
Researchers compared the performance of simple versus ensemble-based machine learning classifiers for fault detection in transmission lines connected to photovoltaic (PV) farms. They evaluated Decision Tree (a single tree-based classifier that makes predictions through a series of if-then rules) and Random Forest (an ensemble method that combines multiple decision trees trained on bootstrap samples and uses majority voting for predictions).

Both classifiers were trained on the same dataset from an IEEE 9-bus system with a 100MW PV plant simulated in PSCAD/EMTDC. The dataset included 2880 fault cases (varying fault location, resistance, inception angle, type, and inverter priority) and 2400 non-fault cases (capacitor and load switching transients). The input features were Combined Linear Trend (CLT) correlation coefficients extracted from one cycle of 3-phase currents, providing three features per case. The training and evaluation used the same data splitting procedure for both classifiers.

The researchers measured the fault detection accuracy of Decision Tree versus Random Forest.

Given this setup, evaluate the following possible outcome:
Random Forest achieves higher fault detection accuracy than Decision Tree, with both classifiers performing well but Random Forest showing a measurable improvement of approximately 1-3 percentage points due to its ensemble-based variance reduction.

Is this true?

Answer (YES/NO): YES